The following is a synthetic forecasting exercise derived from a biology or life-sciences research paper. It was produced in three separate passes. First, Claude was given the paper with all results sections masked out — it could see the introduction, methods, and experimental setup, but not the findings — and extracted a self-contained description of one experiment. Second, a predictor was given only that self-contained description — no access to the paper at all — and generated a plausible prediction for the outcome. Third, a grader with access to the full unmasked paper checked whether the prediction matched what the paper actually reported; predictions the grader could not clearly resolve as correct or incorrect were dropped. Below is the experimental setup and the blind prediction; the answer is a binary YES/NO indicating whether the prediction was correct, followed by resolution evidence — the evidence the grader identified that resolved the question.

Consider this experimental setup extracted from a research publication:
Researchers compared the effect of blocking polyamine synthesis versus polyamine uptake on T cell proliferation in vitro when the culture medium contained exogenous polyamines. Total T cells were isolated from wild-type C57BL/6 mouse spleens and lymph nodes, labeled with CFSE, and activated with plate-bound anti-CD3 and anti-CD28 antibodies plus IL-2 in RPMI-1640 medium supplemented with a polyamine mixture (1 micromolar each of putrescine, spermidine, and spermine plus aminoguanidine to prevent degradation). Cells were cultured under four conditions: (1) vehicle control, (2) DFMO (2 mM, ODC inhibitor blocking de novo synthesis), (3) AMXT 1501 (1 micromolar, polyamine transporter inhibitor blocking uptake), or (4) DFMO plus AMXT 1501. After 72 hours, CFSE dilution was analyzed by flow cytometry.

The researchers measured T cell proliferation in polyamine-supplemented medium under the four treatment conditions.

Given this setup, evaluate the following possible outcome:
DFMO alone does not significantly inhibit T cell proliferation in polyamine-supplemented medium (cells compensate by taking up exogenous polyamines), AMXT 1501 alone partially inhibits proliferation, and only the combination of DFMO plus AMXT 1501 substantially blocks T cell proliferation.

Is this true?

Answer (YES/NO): NO